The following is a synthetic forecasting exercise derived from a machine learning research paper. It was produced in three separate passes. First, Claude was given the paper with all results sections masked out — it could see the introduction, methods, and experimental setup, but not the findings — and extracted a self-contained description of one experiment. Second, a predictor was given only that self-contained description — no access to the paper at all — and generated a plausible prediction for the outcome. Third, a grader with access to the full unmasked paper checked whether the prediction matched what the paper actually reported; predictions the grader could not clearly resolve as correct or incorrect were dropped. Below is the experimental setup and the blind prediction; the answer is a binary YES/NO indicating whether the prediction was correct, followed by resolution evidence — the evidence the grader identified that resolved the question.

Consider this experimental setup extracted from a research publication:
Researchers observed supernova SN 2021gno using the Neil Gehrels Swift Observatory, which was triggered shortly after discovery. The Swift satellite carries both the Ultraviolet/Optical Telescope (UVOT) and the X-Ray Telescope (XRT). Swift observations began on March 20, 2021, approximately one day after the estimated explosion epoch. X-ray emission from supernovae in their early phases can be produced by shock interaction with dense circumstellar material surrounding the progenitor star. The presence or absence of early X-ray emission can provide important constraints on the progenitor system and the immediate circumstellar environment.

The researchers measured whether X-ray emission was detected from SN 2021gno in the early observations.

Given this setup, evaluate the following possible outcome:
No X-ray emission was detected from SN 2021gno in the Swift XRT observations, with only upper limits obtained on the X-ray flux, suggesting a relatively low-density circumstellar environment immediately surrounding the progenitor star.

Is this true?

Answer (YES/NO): NO